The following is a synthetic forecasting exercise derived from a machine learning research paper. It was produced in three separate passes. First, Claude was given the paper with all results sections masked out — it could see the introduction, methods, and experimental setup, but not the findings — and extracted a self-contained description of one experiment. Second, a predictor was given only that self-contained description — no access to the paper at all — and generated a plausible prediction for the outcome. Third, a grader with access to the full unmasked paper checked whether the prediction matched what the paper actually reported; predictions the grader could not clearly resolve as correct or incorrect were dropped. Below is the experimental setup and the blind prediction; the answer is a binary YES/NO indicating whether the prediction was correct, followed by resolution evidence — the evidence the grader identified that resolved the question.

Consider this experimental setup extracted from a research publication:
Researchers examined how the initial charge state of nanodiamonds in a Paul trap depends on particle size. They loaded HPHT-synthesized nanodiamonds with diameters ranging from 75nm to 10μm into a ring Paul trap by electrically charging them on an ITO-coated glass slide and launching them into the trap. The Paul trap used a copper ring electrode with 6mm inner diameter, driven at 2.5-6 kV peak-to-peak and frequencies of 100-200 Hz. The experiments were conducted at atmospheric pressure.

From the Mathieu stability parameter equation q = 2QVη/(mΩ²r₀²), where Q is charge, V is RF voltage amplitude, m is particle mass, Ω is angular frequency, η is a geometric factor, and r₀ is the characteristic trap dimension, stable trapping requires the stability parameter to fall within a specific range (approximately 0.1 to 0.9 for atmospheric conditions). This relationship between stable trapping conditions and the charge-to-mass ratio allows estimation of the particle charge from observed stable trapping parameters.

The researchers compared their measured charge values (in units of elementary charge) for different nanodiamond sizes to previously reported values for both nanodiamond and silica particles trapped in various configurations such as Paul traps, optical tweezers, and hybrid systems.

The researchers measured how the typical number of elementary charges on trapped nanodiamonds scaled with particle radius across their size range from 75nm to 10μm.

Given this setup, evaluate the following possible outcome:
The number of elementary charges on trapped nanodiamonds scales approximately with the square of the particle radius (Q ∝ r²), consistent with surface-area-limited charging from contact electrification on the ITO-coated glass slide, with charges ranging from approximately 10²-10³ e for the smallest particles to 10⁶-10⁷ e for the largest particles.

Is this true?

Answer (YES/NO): NO